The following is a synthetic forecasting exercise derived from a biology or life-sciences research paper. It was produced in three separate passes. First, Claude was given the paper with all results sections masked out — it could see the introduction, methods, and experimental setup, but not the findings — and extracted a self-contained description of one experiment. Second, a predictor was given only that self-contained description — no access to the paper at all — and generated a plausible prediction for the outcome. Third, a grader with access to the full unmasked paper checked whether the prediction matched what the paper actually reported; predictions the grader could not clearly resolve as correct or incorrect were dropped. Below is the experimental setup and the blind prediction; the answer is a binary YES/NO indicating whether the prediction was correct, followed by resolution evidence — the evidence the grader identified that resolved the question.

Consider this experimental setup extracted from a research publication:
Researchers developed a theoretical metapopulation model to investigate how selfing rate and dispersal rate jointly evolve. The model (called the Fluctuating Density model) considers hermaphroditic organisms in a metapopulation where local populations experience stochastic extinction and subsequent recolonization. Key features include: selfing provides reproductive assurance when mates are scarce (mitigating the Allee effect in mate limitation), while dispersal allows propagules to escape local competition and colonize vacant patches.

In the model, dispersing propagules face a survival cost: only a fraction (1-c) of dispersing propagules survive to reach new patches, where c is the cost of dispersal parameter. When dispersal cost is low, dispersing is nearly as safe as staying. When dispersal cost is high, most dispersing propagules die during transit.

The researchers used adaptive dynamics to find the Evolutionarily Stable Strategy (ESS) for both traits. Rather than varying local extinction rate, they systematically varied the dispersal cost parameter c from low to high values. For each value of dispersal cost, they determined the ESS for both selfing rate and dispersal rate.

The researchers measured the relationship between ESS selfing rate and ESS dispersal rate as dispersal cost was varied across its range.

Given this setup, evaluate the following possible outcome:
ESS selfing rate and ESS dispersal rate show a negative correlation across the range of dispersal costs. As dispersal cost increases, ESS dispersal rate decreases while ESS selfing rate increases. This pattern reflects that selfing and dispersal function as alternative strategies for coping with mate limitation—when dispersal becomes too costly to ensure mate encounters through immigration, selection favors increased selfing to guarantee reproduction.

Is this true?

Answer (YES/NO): YES